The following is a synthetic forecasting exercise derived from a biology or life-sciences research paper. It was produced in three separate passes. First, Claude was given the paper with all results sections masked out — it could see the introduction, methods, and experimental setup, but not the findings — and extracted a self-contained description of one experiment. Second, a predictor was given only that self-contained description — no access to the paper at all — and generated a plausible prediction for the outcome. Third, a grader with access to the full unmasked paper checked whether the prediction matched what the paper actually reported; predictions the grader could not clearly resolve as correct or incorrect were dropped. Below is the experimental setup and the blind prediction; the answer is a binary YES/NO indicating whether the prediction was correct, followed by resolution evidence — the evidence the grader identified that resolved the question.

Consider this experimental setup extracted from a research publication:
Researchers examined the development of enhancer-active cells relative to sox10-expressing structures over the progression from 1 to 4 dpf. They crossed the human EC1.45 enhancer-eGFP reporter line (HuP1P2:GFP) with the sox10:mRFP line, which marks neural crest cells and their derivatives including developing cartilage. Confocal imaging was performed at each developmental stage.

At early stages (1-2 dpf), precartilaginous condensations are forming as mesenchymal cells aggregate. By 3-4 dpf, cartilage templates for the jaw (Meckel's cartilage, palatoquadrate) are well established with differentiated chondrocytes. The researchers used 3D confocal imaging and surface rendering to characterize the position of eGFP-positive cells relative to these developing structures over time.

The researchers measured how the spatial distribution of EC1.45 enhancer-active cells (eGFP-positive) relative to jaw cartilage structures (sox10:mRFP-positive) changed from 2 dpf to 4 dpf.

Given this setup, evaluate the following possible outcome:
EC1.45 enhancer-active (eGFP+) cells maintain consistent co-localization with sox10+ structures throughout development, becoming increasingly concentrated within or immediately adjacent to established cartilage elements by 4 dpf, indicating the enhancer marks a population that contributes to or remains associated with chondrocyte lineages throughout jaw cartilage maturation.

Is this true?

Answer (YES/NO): NO